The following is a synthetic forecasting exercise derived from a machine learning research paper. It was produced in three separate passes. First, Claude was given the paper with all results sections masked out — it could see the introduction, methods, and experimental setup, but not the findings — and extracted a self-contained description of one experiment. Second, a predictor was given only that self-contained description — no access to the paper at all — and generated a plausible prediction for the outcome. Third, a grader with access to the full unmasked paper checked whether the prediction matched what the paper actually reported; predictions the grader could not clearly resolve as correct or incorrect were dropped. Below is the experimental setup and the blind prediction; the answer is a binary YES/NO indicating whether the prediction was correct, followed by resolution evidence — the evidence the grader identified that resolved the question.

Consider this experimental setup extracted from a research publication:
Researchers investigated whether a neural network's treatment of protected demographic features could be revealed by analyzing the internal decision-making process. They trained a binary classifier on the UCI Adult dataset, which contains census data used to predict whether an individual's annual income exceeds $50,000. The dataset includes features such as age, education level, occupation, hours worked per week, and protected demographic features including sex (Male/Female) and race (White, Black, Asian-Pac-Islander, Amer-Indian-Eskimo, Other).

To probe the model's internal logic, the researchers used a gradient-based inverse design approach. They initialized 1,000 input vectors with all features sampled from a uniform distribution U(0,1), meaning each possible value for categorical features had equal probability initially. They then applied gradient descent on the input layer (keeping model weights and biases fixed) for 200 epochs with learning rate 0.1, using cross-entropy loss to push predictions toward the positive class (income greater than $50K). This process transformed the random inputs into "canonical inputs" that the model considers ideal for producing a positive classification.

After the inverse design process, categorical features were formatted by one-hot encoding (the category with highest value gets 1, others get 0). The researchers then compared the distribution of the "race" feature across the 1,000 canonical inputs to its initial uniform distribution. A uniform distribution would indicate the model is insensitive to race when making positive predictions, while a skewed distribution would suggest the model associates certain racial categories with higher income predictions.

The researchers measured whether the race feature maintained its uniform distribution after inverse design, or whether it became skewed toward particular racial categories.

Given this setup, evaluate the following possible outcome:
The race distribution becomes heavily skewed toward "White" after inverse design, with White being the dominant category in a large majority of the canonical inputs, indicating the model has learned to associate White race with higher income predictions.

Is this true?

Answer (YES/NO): NO